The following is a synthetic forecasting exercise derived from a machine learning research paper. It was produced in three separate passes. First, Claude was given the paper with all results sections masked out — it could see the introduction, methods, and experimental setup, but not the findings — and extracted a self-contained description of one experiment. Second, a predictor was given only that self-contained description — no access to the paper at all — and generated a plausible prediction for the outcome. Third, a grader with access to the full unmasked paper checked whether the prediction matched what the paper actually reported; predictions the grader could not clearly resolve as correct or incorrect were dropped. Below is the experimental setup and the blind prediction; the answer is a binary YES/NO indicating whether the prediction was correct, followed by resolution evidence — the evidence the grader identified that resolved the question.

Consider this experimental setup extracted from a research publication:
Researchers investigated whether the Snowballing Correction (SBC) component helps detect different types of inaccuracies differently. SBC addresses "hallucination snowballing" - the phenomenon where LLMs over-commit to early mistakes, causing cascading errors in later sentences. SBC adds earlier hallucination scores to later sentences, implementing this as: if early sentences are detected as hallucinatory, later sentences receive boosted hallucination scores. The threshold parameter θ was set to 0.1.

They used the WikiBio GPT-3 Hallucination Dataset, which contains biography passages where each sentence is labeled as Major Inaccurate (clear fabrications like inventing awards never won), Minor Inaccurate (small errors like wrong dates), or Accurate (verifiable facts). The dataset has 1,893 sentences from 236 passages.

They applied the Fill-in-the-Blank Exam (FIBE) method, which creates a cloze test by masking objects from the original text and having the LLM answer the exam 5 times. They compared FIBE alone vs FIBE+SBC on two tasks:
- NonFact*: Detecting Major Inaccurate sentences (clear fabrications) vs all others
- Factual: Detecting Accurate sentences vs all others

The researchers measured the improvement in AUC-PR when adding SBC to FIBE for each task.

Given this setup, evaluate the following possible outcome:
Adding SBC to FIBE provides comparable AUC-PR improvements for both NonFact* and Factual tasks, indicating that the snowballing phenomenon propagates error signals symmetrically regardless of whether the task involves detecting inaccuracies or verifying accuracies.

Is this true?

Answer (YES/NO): YES